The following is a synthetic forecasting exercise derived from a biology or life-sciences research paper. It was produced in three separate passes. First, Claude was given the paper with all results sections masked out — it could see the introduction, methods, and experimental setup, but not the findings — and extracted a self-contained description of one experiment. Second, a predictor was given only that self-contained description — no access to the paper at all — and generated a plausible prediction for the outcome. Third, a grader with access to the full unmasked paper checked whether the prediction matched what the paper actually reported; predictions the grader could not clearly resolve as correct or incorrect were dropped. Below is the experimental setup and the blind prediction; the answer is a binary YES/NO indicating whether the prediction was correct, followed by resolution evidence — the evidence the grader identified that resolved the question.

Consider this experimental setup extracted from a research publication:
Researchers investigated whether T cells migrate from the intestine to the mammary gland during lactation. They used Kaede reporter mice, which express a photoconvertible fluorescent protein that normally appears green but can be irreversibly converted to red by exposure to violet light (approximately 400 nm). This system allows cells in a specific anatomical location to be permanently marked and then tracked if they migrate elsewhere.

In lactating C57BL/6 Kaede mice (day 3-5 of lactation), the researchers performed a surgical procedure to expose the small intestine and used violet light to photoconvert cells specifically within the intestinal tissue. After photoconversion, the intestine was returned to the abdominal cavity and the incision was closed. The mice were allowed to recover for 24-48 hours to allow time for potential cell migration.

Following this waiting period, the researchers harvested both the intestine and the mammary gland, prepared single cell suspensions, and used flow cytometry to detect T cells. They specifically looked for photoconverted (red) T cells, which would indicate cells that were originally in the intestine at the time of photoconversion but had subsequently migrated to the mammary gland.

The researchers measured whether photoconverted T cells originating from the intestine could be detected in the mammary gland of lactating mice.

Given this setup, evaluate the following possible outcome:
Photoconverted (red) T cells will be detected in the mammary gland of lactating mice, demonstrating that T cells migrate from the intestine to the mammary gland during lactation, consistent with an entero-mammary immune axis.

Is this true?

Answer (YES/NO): YES